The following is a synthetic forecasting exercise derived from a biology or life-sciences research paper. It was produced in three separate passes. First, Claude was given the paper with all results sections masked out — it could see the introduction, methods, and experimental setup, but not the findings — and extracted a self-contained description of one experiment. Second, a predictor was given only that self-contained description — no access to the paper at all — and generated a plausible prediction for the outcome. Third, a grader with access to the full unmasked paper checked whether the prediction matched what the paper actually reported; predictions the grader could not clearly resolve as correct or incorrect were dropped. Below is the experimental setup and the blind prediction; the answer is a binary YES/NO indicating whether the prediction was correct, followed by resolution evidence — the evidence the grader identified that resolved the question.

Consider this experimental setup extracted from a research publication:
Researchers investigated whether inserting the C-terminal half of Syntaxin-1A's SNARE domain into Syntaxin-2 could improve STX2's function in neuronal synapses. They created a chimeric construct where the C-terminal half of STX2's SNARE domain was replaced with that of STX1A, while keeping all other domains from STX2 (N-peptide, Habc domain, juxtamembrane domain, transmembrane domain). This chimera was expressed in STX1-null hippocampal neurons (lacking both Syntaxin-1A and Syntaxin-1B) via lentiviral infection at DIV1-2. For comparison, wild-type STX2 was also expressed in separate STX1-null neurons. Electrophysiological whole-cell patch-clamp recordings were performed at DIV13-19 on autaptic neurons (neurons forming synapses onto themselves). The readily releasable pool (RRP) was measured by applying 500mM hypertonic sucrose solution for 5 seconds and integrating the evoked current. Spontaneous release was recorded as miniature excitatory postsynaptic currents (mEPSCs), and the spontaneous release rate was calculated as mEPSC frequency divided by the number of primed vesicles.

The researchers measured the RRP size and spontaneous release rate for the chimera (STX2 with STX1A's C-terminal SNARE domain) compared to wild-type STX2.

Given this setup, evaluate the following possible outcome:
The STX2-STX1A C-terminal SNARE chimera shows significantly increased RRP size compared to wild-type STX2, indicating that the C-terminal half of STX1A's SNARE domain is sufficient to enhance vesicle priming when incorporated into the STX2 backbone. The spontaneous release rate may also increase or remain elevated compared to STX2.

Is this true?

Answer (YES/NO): NO